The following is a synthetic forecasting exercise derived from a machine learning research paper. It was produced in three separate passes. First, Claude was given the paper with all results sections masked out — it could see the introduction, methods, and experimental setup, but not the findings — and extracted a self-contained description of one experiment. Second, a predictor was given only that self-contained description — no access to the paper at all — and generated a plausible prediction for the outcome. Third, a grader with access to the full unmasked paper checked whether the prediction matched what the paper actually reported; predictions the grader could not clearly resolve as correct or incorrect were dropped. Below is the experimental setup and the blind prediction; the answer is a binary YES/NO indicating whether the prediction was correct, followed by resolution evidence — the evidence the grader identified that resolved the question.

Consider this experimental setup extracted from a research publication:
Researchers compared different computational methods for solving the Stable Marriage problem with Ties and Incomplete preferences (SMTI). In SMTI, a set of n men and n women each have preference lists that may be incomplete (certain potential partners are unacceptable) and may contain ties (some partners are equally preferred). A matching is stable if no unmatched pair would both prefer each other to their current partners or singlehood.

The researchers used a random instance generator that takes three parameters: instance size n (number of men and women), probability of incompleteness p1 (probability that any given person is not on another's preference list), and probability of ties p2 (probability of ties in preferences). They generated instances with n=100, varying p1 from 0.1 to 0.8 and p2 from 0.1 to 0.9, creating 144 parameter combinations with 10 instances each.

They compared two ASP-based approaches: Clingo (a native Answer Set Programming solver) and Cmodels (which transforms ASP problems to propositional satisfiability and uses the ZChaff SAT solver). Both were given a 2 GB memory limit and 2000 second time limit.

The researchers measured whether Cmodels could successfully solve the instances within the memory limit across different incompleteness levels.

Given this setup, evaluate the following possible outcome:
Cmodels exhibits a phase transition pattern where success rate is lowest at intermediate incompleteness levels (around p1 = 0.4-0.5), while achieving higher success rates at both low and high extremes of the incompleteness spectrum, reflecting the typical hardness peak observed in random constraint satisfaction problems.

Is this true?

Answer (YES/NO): NO